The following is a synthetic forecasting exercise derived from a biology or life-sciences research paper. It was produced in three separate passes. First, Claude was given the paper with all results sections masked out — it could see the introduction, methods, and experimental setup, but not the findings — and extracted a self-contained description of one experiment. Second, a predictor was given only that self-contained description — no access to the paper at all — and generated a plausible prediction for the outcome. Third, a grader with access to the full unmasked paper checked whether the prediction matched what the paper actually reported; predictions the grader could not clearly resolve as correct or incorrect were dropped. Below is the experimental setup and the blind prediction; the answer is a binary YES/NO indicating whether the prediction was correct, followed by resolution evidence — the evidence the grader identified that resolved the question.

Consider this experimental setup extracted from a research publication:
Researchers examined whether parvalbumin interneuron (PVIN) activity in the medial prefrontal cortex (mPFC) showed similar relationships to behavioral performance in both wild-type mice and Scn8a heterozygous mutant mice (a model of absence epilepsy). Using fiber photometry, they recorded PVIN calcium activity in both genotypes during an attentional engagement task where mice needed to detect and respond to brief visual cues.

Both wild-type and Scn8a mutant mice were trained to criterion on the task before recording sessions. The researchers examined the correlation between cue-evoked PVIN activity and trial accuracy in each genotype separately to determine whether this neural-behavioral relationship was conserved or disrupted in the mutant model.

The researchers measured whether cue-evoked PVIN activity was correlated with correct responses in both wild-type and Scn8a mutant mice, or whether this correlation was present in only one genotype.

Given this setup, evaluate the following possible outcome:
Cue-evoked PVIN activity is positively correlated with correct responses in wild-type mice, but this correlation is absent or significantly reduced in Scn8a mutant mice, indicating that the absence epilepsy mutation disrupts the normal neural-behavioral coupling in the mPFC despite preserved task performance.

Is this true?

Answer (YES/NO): NO